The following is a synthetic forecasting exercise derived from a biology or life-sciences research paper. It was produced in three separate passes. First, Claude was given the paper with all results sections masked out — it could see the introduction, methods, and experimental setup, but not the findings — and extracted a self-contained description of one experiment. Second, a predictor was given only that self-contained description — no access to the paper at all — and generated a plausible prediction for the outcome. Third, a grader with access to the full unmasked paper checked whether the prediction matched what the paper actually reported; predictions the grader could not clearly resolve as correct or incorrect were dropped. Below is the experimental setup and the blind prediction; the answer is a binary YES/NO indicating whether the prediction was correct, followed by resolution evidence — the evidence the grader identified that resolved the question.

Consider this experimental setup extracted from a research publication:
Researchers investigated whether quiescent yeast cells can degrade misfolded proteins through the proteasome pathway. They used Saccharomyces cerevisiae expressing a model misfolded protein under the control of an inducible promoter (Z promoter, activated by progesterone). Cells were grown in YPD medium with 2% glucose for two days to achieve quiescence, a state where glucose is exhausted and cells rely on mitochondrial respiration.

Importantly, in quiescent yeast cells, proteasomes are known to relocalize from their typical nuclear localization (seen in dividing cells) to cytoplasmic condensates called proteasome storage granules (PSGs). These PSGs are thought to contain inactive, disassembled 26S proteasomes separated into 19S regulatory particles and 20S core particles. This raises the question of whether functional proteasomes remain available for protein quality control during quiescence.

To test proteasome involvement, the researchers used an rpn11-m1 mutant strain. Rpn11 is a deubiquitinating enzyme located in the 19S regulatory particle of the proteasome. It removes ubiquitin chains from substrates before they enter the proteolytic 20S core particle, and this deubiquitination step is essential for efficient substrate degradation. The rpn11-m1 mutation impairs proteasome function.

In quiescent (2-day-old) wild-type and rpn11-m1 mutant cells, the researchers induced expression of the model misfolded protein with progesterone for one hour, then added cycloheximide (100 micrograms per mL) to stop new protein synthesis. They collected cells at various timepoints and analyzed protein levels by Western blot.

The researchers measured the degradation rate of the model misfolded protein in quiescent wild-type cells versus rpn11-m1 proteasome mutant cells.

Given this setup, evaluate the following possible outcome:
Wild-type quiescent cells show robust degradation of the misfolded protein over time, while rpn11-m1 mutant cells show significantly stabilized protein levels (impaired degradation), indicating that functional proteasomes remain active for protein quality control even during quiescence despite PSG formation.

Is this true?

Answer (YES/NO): YES